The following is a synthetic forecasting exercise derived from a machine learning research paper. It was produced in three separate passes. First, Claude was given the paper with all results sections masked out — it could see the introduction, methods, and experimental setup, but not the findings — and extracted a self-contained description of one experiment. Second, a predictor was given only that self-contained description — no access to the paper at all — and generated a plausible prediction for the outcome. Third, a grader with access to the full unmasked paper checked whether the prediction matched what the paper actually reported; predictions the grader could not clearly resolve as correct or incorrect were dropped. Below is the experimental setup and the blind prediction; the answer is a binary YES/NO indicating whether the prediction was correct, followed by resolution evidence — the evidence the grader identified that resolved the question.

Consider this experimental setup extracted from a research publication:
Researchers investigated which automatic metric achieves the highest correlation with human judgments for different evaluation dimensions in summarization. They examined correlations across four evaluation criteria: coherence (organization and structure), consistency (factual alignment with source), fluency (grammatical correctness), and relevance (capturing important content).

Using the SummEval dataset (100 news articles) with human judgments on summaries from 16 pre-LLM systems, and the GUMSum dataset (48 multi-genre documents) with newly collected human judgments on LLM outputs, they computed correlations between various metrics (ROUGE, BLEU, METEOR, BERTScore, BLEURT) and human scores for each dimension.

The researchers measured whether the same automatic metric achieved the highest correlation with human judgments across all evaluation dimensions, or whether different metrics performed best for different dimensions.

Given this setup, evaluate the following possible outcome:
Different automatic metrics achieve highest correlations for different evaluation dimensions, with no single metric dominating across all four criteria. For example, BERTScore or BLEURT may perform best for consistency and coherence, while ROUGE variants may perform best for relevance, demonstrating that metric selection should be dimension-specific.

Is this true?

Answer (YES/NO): YES